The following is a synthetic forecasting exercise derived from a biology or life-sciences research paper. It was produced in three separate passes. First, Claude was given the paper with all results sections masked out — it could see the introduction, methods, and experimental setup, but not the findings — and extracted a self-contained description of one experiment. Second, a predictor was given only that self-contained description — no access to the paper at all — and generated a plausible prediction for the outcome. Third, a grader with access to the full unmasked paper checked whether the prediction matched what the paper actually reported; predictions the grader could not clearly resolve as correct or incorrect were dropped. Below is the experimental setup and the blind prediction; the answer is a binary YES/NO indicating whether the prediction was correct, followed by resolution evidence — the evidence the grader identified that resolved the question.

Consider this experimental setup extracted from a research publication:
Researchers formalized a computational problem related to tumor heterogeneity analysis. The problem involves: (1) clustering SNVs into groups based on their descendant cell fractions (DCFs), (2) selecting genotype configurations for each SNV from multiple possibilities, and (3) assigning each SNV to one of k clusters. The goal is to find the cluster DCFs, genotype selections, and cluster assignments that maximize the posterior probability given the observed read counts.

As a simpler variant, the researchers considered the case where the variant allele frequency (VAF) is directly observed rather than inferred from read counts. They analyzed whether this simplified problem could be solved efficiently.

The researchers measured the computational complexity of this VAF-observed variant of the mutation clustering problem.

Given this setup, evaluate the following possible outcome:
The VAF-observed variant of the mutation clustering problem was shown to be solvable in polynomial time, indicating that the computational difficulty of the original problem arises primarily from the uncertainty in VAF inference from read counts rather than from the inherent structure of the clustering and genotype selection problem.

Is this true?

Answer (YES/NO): NO